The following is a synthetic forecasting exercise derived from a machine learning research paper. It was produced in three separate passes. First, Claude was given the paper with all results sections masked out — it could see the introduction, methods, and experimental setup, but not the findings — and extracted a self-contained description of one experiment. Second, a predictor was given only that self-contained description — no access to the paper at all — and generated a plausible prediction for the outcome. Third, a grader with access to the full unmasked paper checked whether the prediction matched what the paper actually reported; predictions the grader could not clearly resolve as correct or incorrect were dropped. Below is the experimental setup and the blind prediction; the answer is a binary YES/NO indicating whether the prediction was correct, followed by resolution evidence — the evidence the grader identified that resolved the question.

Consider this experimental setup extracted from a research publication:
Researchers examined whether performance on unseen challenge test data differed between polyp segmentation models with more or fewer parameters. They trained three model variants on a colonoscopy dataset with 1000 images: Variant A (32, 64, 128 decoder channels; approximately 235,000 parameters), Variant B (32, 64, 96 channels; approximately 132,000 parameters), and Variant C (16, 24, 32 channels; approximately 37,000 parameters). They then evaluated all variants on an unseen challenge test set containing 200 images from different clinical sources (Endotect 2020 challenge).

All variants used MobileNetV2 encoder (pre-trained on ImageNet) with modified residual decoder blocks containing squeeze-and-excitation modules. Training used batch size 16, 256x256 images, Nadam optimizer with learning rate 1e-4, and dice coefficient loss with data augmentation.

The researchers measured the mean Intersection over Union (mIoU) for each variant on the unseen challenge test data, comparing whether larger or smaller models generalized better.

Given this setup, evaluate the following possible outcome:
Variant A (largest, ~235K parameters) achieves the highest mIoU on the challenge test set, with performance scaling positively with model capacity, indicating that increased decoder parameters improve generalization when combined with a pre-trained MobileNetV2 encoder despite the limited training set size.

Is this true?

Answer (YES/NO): YES